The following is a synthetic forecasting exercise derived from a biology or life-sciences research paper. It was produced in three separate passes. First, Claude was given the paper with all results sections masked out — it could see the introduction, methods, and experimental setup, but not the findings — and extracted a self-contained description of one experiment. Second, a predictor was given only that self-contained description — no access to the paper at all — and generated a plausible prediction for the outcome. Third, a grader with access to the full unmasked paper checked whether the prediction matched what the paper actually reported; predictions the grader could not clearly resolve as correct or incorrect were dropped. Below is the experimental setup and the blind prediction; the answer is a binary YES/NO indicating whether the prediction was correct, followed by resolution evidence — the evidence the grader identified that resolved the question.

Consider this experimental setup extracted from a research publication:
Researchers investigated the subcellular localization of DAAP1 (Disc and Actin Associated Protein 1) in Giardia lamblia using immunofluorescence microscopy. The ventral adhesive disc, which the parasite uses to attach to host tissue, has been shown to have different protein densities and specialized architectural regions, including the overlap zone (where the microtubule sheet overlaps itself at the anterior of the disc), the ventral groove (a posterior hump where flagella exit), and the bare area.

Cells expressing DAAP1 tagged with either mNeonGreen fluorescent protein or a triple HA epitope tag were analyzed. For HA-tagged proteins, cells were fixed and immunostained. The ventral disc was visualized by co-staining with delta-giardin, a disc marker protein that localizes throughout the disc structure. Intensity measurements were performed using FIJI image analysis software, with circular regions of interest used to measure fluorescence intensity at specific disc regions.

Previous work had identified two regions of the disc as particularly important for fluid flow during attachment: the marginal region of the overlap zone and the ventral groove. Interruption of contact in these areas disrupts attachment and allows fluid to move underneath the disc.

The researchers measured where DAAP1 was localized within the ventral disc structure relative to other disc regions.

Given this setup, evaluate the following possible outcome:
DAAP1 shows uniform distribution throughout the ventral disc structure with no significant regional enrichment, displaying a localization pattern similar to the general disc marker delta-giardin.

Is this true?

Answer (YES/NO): NO